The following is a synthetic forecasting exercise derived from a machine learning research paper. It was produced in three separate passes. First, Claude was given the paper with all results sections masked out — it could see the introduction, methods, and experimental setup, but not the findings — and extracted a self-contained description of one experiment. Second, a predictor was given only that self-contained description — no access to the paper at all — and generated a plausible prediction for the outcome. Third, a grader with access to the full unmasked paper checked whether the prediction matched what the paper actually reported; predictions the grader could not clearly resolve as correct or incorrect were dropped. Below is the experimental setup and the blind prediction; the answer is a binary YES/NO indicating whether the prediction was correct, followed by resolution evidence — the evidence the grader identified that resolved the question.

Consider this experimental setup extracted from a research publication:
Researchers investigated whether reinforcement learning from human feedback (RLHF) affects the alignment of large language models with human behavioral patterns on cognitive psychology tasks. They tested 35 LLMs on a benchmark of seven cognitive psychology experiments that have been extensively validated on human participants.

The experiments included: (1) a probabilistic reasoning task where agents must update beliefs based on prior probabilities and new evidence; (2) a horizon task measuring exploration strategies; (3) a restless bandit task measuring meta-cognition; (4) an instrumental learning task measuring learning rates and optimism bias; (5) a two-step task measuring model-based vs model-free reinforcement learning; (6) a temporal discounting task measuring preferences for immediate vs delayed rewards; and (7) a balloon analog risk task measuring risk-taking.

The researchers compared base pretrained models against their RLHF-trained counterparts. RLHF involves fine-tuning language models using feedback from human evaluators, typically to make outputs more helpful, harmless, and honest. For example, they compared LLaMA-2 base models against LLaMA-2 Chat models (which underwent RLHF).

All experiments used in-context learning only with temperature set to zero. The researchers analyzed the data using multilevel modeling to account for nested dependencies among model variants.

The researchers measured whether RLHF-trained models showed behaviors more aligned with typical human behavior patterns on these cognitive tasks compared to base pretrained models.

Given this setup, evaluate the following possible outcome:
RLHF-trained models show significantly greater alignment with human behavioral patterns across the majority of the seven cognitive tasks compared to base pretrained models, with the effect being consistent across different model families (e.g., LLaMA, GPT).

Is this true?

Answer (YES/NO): NO